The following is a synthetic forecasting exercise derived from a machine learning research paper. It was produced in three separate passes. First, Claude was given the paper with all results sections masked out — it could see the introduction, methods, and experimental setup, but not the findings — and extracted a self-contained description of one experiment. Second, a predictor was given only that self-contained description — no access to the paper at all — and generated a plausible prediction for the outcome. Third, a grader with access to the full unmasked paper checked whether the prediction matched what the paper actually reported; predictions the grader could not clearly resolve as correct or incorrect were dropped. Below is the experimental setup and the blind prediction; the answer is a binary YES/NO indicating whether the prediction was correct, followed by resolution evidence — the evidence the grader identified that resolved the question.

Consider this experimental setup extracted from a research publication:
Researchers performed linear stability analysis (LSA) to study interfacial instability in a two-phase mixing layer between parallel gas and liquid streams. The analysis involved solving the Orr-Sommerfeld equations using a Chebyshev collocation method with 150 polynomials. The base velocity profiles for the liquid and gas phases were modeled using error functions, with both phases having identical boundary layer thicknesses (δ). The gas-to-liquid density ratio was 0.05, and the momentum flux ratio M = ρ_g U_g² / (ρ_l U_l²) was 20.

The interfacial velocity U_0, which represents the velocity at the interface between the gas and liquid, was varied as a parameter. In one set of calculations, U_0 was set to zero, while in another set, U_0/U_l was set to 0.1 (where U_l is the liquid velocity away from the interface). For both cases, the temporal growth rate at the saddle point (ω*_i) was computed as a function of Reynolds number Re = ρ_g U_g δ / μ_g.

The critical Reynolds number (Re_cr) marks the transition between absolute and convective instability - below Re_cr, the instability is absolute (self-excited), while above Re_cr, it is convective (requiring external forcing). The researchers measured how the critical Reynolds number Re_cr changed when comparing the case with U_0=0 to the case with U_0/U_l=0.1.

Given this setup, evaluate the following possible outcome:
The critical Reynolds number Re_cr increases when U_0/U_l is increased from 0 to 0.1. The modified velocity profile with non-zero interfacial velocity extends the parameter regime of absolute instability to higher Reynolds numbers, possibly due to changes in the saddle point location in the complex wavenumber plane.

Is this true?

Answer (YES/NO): NO